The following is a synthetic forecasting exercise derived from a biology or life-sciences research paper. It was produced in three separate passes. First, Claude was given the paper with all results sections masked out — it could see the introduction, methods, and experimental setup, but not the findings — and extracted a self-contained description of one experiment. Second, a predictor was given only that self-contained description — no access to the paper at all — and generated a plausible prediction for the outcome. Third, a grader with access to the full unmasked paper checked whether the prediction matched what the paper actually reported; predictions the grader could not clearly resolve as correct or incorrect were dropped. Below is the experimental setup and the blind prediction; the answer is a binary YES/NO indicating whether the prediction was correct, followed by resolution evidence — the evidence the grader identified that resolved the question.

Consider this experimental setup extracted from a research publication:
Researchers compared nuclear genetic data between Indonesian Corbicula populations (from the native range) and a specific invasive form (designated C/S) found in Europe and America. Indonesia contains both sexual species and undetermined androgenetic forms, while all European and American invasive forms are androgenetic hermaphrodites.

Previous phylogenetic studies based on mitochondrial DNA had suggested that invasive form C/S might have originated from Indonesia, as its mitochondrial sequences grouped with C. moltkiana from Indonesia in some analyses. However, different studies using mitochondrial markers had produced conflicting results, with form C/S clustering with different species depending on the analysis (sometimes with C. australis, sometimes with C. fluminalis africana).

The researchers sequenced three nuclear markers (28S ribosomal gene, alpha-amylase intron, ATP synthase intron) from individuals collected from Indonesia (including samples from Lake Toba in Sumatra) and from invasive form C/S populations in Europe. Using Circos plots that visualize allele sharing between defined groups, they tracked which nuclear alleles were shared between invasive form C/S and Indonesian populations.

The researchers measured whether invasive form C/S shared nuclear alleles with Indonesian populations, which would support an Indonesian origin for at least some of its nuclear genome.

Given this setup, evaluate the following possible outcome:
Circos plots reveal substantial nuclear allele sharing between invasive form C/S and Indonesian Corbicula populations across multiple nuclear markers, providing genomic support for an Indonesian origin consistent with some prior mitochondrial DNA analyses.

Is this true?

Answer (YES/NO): NO